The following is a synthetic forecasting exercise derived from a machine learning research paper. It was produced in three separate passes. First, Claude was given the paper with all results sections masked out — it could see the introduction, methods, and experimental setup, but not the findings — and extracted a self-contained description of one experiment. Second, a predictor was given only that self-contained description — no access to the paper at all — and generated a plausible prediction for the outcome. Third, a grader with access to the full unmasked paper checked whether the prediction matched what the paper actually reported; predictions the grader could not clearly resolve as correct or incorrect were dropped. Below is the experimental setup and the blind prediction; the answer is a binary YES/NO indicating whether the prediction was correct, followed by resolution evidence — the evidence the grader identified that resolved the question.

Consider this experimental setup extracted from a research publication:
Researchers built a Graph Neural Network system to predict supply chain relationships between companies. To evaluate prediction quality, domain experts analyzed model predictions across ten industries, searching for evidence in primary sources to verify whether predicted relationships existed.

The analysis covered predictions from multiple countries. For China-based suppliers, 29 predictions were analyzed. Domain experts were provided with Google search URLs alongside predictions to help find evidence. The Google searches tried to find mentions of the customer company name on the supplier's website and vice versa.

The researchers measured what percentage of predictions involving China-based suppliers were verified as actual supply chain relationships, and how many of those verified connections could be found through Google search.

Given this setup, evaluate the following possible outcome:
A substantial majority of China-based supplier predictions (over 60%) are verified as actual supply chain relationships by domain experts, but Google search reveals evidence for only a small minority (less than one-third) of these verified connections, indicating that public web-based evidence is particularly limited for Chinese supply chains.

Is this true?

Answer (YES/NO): NO